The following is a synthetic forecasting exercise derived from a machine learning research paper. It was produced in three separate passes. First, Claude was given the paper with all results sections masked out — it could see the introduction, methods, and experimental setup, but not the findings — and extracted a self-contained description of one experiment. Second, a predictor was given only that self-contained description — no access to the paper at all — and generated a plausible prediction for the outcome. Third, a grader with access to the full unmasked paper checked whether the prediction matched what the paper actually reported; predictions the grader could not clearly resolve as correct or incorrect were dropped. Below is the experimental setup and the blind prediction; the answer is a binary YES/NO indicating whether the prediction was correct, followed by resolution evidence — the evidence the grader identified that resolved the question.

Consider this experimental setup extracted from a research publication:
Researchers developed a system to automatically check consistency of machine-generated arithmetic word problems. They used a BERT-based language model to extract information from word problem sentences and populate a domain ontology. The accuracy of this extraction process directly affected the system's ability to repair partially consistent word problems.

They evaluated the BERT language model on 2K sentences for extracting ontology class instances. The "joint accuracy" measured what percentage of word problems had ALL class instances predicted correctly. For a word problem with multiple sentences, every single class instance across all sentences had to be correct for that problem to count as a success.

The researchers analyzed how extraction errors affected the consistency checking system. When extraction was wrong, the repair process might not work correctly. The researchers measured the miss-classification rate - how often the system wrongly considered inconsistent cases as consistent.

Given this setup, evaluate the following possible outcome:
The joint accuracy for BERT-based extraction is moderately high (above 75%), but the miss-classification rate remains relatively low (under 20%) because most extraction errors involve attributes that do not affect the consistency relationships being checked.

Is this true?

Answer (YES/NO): NO